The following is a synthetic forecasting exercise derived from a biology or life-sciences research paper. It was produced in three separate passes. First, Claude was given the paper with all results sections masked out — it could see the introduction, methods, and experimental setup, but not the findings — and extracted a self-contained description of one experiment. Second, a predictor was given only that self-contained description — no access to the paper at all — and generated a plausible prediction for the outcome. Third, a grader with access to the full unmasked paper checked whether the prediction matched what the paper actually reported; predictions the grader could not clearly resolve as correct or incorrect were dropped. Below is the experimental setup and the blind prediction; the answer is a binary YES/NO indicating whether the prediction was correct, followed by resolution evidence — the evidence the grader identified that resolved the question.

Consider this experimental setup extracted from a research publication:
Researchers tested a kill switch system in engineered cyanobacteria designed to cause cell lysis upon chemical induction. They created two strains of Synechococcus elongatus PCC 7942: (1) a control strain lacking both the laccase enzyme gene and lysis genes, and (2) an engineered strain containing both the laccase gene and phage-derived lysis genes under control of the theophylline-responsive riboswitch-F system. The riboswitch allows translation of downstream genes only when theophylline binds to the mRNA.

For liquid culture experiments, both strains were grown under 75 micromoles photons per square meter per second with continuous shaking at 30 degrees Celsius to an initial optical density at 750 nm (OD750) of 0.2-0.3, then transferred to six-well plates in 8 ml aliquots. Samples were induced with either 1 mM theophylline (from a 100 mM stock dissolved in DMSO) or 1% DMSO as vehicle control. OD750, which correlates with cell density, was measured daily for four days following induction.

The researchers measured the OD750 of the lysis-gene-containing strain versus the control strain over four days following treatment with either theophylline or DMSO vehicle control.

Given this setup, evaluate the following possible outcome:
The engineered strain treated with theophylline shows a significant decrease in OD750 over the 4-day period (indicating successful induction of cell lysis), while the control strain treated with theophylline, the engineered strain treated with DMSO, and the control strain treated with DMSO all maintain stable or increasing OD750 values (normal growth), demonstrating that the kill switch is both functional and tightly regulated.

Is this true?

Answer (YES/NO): YES